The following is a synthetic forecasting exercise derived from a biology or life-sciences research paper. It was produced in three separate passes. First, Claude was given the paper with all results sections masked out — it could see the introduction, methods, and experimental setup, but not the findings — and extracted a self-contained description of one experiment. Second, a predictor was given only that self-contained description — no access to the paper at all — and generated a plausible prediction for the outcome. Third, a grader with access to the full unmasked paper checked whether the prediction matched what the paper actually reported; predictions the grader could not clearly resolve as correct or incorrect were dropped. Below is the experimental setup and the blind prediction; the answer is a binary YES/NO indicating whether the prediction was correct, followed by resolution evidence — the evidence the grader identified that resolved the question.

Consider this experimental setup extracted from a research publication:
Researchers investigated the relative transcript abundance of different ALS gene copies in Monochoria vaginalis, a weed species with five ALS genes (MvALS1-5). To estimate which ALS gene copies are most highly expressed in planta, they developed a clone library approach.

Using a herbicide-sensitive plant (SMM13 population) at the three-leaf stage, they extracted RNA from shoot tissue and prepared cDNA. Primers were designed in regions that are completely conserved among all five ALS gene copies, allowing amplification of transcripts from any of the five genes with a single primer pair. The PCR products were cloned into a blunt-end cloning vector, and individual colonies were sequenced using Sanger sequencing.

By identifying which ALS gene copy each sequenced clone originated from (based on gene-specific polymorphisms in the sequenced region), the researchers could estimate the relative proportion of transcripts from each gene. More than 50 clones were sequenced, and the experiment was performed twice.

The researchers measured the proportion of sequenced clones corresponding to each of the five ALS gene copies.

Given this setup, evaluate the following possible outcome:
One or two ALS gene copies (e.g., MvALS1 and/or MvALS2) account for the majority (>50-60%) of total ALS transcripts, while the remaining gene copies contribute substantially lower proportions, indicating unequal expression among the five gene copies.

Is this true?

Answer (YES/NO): YES